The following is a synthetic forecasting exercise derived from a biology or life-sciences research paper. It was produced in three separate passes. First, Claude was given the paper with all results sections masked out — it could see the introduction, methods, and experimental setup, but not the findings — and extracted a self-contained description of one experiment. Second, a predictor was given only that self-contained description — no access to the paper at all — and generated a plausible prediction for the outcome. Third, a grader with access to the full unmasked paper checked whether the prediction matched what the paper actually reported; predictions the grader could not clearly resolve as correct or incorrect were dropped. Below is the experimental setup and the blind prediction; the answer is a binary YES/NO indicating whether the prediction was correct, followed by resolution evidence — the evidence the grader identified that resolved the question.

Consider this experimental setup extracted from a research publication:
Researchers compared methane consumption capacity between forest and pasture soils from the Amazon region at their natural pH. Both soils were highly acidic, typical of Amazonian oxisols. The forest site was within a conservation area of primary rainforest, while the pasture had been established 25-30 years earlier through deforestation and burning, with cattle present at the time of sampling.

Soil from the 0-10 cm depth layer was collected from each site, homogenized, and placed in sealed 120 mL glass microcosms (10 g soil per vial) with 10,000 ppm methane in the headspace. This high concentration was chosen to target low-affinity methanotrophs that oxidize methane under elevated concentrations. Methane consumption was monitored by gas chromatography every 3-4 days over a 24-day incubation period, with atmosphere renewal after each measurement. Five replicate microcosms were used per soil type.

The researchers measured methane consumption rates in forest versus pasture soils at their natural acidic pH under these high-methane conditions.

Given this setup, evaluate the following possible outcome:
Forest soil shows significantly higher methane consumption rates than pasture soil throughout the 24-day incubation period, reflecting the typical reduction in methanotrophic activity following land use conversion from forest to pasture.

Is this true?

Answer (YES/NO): NO